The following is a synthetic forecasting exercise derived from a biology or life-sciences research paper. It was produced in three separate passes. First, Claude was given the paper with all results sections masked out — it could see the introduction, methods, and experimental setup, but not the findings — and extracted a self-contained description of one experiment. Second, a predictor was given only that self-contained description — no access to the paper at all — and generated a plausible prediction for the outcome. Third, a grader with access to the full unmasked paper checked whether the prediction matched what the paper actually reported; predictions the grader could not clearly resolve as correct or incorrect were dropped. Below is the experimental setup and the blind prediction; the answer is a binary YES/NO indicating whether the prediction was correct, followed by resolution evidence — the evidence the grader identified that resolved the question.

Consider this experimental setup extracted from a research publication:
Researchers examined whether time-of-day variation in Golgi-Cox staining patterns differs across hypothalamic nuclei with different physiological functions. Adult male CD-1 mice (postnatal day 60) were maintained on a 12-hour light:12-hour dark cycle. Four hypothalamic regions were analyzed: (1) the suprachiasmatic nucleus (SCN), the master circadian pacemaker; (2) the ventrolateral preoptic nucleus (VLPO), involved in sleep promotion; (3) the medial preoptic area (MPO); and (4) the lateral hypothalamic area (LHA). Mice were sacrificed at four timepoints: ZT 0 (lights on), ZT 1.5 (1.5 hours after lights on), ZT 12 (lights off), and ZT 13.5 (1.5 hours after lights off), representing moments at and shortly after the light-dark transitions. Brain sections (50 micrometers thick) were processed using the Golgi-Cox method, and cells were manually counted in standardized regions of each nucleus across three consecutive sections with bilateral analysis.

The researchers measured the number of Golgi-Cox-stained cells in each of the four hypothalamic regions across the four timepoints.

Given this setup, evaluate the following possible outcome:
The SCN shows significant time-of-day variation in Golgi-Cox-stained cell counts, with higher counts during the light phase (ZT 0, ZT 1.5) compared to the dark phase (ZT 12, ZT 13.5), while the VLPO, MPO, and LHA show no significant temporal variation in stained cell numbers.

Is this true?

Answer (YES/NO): NO